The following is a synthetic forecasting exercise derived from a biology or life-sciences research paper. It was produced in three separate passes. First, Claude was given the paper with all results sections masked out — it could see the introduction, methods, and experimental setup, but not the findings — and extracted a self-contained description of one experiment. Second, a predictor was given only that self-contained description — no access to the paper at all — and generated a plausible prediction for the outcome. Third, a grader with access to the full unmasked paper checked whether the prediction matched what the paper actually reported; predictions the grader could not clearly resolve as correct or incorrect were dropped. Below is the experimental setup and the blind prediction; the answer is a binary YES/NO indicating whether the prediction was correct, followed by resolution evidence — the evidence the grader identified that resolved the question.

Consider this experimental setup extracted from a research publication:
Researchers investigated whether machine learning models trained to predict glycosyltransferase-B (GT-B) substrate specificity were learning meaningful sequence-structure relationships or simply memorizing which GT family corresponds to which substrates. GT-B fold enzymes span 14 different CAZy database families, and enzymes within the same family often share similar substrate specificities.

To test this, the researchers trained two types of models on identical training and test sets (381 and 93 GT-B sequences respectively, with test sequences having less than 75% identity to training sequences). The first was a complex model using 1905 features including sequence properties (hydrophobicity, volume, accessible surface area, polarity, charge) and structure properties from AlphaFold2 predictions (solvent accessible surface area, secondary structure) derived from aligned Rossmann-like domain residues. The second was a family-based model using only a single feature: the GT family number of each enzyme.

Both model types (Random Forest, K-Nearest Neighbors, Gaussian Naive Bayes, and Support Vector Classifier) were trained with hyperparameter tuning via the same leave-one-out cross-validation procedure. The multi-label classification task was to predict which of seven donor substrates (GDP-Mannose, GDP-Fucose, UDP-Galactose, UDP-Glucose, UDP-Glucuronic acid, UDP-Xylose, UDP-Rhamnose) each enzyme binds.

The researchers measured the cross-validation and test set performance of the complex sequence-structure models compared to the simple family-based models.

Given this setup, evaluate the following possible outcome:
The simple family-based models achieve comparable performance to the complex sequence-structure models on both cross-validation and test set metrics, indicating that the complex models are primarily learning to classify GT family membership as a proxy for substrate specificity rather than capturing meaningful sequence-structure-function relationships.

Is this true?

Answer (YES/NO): NO